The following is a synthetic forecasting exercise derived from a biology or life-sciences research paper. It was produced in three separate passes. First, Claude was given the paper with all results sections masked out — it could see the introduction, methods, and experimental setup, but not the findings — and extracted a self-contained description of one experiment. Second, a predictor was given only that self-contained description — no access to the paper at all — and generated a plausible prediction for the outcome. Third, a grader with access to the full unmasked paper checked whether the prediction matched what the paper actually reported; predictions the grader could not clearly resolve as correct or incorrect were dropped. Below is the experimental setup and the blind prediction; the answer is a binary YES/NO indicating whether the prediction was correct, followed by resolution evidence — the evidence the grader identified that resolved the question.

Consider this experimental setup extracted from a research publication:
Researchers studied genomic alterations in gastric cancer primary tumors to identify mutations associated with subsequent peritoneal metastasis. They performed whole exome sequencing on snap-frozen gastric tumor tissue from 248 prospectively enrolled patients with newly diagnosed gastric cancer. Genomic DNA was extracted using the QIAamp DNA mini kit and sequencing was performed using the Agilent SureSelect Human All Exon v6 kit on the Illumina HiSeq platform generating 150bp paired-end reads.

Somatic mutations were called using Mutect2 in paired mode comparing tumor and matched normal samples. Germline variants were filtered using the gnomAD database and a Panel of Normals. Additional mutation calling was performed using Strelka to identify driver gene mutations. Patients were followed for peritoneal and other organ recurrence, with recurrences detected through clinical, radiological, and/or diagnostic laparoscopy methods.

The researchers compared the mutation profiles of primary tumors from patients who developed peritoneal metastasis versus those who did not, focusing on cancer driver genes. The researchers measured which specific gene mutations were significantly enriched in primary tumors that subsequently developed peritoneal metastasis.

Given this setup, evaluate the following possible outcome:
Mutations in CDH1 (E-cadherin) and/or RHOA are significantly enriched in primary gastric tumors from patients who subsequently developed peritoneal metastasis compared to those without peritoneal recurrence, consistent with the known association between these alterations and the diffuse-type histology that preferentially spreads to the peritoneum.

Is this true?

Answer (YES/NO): YES